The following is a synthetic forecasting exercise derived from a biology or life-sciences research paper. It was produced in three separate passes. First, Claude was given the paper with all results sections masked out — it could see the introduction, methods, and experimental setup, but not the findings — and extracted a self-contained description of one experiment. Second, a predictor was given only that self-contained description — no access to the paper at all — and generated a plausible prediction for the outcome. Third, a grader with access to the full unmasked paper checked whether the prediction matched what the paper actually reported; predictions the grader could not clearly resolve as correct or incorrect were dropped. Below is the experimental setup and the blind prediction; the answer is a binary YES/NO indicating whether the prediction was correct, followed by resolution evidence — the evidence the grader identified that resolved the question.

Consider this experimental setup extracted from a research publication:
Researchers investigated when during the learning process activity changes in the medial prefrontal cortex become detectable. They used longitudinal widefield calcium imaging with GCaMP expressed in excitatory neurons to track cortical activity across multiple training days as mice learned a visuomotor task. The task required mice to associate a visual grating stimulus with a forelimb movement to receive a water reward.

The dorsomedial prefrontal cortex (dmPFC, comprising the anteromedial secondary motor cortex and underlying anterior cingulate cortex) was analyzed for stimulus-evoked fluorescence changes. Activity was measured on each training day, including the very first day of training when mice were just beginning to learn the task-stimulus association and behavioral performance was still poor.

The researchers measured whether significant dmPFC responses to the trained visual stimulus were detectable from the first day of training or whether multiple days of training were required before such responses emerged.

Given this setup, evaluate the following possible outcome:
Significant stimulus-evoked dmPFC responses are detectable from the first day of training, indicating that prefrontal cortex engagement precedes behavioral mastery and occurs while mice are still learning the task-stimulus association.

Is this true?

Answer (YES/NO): NO